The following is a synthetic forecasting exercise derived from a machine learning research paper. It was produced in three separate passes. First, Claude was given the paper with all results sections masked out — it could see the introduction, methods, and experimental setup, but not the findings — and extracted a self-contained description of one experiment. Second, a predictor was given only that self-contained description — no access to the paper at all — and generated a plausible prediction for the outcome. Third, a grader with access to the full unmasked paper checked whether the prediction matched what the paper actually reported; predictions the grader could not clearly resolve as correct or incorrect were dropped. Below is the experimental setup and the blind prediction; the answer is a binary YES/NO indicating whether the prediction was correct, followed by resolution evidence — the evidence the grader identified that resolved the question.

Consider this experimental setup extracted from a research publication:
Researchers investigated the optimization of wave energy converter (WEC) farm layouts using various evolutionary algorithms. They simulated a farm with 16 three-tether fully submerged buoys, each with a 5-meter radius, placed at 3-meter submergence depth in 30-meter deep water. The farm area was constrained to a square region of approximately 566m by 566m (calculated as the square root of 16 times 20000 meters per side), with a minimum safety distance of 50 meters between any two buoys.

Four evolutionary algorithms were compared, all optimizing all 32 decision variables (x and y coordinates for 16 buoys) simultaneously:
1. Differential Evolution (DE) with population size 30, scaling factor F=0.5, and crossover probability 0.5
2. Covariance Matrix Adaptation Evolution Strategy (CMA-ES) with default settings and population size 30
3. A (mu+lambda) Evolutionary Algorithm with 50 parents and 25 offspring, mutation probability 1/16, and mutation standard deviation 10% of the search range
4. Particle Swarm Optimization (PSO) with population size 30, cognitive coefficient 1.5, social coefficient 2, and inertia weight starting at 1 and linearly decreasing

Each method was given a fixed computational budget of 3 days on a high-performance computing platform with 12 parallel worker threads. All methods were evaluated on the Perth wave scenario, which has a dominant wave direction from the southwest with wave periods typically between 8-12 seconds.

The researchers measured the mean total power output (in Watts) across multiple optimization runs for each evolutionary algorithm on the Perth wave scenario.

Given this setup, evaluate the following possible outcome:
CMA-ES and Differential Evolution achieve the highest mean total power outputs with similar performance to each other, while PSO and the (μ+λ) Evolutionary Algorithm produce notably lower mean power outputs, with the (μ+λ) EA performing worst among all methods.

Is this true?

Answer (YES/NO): NO